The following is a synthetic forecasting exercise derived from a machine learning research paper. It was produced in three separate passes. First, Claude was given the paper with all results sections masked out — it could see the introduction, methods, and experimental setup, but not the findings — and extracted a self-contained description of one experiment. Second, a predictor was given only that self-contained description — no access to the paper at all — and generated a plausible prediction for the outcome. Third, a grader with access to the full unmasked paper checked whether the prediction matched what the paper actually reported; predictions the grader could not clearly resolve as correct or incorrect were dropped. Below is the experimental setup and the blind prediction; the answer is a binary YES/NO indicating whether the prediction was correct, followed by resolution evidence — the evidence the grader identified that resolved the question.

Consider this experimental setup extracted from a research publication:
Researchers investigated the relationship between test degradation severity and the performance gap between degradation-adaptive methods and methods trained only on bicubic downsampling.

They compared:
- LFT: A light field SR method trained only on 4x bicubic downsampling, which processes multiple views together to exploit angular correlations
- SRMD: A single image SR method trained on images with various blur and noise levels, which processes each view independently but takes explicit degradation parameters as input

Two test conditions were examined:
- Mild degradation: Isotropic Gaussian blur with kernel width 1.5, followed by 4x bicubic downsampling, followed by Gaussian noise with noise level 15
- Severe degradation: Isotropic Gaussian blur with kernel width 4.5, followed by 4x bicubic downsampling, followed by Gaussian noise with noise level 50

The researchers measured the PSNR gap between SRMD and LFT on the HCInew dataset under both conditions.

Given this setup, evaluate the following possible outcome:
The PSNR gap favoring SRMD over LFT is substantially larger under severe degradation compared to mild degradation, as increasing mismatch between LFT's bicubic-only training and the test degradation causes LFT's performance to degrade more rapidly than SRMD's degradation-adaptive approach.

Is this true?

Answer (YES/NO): YES